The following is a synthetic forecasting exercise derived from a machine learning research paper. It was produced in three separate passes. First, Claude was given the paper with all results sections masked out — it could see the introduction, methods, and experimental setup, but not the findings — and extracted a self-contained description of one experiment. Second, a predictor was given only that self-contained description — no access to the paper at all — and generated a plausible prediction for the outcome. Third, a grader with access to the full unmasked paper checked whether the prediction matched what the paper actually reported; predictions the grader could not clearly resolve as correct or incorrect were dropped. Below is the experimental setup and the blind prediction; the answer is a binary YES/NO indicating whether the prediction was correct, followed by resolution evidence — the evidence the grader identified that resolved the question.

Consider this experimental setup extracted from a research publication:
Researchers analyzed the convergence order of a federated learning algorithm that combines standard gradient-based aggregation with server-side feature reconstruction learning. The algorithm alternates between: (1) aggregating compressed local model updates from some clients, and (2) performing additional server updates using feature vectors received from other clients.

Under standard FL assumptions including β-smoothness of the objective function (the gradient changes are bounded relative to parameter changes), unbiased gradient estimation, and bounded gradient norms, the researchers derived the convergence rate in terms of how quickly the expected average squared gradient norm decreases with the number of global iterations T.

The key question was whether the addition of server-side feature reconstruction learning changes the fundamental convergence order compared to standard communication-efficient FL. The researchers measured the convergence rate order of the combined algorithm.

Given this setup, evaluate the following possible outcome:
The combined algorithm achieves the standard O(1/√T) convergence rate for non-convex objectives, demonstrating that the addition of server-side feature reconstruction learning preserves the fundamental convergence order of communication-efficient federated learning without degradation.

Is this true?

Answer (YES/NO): YES